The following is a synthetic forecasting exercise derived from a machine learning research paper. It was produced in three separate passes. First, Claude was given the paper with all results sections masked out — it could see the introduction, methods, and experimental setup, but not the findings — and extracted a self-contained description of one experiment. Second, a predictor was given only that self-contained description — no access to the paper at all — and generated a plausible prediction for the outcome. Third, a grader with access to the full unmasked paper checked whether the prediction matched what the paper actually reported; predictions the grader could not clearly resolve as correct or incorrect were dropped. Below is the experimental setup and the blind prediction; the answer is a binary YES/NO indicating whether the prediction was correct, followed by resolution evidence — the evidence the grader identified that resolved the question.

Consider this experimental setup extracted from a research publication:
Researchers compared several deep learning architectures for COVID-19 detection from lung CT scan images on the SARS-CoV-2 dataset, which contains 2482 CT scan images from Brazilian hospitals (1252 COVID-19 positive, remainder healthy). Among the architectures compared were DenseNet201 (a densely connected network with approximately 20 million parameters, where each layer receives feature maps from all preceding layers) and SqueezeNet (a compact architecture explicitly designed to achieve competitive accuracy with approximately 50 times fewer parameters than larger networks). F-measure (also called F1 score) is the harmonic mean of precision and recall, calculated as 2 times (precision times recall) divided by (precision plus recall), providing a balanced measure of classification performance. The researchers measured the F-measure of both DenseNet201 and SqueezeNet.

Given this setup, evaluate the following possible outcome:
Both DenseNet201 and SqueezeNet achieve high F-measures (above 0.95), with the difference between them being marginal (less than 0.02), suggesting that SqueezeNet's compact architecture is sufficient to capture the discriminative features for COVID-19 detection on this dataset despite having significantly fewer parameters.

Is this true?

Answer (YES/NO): YES